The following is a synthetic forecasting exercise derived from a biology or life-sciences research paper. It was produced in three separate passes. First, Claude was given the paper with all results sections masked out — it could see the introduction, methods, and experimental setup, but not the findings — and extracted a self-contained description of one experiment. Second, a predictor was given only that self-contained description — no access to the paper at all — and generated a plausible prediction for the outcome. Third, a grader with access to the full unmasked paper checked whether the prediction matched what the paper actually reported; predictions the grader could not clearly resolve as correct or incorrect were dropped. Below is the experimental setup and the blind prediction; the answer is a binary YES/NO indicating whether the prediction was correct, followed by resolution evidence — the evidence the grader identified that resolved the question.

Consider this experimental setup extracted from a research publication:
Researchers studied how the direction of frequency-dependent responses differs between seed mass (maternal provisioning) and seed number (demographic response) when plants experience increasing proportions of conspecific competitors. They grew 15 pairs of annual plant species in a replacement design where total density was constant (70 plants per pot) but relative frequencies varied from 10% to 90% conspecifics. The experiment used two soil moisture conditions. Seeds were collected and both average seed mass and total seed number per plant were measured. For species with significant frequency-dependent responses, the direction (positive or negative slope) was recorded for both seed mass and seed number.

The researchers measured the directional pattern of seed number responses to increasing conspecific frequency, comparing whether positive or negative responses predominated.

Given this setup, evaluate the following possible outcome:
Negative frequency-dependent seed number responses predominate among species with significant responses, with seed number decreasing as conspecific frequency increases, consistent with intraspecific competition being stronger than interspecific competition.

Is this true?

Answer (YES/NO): YES